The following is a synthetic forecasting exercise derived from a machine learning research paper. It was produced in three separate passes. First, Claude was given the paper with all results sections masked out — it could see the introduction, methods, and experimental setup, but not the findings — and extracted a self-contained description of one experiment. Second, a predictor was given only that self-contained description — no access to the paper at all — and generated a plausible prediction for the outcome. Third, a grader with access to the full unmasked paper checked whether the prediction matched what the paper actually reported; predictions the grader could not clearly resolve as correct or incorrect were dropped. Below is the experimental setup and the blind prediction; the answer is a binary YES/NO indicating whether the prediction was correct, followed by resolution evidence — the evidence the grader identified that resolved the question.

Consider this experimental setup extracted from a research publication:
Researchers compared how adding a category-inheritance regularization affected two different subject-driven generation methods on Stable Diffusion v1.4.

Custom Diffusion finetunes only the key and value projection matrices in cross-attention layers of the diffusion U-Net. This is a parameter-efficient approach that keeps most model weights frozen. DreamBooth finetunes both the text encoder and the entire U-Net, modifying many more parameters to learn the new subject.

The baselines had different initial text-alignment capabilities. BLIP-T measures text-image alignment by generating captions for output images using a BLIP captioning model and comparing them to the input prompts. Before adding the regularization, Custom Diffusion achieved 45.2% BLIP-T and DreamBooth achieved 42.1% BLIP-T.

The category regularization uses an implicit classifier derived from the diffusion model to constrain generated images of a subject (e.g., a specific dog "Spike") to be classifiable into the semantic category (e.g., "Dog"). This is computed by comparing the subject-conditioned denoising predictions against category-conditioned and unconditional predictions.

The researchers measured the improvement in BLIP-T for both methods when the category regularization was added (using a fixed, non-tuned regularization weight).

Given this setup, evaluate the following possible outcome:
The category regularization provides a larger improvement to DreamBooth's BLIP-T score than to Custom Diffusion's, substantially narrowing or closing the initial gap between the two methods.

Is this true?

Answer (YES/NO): NO